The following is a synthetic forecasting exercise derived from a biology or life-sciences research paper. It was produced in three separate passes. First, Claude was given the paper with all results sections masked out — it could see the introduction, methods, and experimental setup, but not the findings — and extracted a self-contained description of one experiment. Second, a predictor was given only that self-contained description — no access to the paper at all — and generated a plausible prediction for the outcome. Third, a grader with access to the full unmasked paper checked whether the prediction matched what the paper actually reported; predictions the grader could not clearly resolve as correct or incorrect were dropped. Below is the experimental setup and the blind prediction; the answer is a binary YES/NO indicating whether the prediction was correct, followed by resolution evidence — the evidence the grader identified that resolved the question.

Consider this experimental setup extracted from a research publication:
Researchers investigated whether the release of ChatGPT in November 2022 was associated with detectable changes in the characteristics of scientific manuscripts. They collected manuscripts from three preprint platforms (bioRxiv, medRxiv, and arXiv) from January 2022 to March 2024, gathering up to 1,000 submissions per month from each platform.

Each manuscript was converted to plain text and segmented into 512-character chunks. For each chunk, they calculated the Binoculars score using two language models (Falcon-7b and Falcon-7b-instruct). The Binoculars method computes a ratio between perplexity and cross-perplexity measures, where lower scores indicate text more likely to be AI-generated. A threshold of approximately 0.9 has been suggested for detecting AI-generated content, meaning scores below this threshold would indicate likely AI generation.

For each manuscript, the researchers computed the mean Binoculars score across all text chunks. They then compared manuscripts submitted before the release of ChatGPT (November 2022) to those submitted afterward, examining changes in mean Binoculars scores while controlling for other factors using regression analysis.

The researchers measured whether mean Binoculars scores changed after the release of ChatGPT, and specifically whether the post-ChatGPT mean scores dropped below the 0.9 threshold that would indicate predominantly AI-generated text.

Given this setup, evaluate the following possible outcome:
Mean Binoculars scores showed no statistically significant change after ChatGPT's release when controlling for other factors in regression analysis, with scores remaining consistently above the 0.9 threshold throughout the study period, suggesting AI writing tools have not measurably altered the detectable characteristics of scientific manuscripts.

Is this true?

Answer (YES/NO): NO